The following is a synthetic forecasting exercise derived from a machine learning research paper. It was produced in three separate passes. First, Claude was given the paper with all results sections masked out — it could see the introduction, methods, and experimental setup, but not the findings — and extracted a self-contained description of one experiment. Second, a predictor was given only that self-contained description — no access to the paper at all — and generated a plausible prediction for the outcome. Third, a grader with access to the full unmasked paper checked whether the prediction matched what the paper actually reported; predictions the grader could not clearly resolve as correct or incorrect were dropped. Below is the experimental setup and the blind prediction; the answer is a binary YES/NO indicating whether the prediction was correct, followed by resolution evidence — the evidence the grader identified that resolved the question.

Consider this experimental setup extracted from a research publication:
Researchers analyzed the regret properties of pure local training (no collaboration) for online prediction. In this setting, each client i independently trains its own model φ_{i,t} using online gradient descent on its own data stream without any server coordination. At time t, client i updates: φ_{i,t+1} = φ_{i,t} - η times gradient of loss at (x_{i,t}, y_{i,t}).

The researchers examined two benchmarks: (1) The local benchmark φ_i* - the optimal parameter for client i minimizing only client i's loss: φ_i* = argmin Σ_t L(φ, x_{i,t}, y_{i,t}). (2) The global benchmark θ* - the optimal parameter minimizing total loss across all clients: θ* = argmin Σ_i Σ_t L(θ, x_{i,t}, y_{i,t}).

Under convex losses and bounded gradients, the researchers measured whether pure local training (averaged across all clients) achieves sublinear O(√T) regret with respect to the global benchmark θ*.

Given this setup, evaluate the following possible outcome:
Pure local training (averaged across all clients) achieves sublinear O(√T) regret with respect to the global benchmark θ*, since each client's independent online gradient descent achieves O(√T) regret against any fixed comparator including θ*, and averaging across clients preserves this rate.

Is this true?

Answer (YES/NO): YES